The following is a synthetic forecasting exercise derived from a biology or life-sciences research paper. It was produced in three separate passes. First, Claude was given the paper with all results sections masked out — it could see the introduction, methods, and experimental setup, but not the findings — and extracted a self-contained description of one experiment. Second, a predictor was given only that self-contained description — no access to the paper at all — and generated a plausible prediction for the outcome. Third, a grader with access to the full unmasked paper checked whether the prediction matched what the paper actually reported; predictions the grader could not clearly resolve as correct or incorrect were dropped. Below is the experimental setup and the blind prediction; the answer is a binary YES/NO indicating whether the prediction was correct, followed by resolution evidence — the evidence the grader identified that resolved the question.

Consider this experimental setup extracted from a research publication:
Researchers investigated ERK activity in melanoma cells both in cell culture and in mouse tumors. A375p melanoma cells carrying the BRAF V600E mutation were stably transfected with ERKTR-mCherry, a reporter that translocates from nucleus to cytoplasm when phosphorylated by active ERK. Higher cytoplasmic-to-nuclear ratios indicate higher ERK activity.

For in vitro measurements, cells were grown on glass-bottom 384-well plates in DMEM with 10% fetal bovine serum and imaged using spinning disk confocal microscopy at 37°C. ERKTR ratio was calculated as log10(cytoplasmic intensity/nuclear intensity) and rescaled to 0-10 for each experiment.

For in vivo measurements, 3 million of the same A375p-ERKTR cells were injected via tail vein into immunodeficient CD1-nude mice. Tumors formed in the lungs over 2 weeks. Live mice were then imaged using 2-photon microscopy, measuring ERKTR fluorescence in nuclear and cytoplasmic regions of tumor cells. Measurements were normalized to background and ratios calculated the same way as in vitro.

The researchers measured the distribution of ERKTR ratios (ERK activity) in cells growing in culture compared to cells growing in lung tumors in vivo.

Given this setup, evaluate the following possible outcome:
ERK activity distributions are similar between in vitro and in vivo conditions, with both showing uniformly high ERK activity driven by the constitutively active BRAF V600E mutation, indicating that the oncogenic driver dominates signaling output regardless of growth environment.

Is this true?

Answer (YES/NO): NO